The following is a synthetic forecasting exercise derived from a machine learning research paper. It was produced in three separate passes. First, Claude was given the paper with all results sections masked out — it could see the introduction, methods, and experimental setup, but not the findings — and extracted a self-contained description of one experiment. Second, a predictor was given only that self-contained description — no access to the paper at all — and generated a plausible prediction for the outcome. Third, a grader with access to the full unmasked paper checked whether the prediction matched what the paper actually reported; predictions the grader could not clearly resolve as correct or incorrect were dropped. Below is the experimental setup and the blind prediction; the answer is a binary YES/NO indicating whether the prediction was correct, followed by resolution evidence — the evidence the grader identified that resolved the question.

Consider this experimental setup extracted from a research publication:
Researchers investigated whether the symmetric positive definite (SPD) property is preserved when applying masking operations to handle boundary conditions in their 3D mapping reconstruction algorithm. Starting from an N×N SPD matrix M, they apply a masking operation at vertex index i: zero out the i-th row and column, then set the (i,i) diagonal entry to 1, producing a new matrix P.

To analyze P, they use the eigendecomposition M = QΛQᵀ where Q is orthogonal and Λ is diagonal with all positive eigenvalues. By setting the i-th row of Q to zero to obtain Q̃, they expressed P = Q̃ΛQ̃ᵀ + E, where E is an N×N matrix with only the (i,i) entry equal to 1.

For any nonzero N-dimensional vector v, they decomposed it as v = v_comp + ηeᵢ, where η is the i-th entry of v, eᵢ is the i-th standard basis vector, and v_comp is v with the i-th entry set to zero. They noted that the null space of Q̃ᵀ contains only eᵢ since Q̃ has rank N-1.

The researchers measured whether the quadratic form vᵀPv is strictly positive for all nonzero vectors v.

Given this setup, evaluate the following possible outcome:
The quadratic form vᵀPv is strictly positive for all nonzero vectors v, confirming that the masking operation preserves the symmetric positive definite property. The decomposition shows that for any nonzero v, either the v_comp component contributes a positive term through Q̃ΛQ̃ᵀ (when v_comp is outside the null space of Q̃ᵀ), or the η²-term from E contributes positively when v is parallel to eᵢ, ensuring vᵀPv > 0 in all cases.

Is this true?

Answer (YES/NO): YES